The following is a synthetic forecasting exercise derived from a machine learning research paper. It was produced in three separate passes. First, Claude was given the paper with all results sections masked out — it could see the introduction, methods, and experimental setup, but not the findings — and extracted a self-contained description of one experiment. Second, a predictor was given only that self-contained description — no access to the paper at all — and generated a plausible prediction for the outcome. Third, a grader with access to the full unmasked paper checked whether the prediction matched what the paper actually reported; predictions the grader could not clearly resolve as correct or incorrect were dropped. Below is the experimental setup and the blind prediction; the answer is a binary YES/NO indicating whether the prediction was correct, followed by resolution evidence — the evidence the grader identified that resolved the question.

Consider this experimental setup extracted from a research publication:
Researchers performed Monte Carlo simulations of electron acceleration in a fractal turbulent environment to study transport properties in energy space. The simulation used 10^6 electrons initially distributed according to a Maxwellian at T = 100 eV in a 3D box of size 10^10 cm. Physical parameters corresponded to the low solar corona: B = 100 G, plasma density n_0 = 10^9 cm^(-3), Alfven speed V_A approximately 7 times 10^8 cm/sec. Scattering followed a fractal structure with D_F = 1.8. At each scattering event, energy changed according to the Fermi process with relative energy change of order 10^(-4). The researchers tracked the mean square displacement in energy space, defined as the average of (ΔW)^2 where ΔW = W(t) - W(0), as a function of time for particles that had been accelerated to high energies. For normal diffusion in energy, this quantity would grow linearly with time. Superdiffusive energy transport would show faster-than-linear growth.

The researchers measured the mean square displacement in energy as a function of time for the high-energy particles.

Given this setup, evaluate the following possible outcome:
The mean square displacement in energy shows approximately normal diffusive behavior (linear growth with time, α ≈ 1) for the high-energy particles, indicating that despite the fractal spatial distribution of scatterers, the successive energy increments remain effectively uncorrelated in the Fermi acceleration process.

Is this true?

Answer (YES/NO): NO